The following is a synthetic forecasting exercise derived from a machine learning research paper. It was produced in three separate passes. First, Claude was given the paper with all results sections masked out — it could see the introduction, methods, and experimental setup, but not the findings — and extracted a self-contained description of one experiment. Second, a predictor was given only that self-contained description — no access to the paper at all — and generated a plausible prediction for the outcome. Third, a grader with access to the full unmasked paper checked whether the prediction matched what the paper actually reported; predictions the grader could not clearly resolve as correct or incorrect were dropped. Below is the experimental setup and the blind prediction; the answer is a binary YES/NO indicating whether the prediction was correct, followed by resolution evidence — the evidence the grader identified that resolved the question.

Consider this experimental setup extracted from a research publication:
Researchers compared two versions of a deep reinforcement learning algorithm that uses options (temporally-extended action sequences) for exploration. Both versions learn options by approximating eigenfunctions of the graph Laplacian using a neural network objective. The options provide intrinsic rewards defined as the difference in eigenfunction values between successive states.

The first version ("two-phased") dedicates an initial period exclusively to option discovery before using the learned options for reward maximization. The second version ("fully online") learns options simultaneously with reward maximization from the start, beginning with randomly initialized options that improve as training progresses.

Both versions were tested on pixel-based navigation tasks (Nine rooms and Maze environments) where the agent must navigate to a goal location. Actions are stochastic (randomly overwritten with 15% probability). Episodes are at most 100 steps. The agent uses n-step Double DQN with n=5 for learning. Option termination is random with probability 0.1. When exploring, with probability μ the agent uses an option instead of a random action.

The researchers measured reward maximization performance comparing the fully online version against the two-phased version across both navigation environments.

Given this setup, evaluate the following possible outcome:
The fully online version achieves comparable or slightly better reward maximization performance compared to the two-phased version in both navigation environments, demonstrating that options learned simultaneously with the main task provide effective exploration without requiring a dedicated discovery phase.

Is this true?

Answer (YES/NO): YES